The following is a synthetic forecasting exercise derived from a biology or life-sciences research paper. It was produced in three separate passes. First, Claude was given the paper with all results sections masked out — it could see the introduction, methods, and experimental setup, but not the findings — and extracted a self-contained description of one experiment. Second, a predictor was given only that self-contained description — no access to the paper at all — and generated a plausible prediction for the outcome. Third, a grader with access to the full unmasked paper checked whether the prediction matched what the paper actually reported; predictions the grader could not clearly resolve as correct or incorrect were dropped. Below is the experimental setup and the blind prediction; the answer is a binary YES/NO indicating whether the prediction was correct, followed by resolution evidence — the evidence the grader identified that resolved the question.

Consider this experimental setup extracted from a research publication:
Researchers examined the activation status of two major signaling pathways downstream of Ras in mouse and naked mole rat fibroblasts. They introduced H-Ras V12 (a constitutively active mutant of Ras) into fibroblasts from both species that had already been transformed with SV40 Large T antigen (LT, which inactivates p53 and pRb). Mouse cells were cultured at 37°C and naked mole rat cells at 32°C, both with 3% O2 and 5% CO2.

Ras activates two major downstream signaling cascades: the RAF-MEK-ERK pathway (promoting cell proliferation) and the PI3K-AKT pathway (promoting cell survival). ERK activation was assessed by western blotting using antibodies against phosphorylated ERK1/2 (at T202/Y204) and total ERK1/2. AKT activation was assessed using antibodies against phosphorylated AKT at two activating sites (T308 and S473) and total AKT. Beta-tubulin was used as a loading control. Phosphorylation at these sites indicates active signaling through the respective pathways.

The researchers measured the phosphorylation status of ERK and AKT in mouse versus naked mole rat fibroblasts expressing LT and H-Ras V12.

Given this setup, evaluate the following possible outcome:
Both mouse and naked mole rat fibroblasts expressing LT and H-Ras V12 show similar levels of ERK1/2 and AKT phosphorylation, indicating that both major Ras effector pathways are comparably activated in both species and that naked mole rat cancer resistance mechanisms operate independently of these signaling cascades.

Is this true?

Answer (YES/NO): NO